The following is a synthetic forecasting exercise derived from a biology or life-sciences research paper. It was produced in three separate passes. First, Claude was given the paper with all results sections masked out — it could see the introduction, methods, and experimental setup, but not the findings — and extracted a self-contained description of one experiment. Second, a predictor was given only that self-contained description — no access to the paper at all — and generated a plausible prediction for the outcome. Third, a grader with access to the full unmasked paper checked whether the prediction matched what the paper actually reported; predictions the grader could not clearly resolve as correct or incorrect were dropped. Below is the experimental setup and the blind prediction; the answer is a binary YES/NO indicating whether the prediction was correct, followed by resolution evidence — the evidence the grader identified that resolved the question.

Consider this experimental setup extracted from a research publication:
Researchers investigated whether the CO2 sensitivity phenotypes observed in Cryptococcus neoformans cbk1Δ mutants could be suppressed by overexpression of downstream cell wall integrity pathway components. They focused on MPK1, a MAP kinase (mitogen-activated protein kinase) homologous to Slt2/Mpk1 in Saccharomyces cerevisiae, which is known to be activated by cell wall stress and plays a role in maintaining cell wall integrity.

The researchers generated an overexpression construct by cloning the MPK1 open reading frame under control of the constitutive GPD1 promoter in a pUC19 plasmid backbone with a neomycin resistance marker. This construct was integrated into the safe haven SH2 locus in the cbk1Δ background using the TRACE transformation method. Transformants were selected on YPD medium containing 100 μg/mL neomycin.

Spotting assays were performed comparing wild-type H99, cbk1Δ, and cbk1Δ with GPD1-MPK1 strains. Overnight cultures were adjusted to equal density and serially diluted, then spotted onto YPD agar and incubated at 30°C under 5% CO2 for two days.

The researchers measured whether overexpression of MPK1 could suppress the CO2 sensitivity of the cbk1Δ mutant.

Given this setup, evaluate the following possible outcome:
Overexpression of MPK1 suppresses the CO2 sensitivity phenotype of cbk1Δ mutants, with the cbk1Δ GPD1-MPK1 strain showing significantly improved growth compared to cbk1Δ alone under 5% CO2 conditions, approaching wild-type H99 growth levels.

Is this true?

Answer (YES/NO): NO